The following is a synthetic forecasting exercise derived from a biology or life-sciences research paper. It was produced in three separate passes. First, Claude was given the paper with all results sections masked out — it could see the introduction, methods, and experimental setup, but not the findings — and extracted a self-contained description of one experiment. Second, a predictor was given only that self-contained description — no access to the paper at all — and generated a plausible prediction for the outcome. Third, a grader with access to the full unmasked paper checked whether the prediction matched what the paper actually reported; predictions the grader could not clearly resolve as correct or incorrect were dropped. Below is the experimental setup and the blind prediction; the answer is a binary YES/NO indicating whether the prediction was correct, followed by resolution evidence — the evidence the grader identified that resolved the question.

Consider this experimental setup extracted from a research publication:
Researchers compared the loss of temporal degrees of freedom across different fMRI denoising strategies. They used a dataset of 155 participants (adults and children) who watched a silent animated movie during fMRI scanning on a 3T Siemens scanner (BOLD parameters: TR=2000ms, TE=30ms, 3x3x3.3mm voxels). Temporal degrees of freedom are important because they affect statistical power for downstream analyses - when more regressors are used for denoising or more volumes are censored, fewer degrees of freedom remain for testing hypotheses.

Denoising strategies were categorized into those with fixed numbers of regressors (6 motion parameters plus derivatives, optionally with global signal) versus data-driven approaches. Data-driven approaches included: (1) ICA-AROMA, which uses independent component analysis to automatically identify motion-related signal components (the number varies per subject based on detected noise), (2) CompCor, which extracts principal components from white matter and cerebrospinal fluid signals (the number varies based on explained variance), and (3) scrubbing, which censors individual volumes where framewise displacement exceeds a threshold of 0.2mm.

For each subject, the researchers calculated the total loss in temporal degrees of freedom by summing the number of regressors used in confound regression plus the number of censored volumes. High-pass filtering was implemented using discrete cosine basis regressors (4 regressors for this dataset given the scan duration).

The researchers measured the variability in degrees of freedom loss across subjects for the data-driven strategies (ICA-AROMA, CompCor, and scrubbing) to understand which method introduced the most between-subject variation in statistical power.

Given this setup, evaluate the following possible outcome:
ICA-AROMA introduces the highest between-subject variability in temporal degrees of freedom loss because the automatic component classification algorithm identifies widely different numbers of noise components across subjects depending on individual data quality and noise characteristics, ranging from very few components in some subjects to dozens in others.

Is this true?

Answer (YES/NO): NO